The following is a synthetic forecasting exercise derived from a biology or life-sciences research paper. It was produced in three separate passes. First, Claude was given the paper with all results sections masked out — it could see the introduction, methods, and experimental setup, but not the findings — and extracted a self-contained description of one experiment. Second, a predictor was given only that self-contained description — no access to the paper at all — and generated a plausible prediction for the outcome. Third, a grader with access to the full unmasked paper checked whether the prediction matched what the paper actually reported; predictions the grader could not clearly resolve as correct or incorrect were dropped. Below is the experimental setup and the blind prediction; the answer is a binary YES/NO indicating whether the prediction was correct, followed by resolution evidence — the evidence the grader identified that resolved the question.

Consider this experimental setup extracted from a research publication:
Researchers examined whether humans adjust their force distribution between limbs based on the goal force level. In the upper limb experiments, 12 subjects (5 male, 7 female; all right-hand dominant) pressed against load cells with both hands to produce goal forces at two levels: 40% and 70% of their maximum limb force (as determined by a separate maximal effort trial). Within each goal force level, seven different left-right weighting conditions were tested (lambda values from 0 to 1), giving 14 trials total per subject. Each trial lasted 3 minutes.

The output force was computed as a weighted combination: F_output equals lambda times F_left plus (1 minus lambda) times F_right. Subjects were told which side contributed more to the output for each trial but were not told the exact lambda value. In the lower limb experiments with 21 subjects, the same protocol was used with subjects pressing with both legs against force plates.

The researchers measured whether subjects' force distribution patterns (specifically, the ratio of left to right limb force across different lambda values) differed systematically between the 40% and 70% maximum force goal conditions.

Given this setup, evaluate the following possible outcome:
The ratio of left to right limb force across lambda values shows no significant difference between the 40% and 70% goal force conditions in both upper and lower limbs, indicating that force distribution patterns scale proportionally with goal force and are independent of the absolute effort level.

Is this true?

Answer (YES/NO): NO